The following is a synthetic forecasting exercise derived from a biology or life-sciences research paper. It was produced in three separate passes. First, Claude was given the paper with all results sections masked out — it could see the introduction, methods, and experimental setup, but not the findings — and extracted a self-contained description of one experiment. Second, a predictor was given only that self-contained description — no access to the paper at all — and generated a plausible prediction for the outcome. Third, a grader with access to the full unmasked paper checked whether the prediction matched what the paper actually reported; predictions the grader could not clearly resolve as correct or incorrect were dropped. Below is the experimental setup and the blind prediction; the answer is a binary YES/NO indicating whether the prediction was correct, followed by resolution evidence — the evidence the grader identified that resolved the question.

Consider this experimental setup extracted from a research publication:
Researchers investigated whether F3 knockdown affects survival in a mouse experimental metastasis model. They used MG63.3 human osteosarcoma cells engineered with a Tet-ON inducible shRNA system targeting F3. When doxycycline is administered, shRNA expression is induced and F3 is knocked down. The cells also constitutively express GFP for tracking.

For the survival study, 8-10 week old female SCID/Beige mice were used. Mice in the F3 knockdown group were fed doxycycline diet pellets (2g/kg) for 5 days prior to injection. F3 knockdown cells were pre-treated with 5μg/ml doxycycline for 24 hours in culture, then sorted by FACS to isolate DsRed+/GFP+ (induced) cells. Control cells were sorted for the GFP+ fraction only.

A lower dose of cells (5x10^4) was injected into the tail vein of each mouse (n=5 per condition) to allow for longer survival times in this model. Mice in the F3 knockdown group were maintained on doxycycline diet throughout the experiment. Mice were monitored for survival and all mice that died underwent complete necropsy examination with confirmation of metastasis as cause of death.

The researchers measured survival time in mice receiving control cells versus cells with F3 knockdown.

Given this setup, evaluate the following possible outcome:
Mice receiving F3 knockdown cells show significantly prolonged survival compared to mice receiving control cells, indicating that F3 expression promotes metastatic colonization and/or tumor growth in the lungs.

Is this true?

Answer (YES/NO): YES